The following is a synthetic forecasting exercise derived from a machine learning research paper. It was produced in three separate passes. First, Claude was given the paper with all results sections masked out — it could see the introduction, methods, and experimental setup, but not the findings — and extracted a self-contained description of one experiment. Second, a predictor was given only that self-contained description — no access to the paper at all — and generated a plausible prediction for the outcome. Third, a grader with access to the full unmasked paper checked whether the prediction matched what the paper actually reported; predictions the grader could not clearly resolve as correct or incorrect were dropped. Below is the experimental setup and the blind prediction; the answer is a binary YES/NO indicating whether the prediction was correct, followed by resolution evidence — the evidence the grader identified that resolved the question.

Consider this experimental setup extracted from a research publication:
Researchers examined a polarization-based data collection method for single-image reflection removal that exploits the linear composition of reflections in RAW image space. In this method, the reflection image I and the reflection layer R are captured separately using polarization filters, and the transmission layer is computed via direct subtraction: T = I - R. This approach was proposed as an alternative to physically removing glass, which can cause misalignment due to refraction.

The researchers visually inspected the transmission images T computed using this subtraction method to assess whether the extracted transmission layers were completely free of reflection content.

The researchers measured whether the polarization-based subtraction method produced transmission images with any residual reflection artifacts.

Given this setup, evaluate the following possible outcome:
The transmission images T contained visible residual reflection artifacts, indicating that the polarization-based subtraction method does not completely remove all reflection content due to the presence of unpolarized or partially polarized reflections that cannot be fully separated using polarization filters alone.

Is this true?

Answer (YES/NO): YES